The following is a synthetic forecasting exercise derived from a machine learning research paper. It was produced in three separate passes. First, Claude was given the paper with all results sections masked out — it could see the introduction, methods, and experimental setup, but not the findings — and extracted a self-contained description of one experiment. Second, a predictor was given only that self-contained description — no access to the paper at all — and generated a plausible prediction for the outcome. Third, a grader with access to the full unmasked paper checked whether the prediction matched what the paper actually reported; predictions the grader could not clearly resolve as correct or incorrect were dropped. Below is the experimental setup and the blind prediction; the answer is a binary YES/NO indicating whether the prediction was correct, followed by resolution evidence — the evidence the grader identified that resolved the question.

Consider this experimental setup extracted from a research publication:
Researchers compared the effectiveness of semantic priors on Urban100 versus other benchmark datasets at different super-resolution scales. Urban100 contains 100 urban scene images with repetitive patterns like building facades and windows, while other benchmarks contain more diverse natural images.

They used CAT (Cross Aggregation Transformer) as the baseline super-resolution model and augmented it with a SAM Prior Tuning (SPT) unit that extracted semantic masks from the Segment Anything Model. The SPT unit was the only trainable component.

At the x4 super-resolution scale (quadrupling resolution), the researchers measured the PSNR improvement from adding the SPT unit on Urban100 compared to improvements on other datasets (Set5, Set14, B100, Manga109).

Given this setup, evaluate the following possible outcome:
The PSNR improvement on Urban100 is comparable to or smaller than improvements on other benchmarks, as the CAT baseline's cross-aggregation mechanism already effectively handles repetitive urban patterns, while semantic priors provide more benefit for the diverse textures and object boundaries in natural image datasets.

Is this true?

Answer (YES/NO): YES